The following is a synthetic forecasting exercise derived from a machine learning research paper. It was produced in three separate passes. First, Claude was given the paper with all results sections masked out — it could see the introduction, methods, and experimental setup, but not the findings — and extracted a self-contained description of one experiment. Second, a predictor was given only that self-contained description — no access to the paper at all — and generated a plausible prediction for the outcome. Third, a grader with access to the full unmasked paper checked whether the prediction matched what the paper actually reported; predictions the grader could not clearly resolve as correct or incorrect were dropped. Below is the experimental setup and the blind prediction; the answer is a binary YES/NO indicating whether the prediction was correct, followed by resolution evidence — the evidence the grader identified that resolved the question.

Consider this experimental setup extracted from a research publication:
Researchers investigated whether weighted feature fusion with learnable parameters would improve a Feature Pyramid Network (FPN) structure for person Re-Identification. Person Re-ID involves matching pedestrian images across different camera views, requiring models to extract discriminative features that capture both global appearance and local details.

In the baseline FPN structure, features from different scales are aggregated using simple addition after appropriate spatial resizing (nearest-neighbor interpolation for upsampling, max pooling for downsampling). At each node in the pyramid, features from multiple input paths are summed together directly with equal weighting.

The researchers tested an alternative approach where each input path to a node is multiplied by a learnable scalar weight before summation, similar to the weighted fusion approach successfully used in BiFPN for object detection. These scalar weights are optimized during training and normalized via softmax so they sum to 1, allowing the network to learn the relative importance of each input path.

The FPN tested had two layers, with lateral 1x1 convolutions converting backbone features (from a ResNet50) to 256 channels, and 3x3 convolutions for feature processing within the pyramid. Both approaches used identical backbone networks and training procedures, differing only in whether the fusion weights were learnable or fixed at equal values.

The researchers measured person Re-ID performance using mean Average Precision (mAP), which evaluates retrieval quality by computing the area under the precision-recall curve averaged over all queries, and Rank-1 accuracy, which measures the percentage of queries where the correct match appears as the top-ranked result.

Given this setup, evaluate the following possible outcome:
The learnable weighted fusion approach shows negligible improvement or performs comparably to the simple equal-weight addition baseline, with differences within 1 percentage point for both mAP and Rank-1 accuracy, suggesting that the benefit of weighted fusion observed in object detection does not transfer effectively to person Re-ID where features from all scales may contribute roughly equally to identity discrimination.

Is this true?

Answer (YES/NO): NO